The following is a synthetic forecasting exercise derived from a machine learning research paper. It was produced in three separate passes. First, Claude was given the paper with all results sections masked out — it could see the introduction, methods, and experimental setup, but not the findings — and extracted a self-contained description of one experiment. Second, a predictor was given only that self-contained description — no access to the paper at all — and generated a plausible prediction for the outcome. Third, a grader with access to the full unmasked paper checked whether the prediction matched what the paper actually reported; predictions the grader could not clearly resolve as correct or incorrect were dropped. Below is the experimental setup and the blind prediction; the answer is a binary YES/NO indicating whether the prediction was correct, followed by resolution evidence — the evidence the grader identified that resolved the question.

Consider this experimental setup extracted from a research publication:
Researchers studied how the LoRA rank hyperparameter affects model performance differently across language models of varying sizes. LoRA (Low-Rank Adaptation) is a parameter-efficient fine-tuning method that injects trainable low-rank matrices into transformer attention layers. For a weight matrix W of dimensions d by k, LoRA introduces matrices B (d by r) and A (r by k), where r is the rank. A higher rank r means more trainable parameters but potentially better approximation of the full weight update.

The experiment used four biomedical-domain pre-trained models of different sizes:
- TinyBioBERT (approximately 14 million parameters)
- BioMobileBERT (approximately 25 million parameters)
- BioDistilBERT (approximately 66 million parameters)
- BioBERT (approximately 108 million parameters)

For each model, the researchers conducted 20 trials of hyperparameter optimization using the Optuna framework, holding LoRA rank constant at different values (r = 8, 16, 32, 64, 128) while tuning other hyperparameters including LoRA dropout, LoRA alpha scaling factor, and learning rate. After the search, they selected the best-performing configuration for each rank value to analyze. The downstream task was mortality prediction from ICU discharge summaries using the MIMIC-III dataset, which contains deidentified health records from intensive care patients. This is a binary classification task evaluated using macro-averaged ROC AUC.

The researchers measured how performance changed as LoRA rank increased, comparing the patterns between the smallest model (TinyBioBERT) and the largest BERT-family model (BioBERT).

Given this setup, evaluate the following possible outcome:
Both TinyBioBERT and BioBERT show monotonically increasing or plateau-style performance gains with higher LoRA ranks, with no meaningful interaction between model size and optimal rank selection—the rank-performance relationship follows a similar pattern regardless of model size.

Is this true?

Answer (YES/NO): NO